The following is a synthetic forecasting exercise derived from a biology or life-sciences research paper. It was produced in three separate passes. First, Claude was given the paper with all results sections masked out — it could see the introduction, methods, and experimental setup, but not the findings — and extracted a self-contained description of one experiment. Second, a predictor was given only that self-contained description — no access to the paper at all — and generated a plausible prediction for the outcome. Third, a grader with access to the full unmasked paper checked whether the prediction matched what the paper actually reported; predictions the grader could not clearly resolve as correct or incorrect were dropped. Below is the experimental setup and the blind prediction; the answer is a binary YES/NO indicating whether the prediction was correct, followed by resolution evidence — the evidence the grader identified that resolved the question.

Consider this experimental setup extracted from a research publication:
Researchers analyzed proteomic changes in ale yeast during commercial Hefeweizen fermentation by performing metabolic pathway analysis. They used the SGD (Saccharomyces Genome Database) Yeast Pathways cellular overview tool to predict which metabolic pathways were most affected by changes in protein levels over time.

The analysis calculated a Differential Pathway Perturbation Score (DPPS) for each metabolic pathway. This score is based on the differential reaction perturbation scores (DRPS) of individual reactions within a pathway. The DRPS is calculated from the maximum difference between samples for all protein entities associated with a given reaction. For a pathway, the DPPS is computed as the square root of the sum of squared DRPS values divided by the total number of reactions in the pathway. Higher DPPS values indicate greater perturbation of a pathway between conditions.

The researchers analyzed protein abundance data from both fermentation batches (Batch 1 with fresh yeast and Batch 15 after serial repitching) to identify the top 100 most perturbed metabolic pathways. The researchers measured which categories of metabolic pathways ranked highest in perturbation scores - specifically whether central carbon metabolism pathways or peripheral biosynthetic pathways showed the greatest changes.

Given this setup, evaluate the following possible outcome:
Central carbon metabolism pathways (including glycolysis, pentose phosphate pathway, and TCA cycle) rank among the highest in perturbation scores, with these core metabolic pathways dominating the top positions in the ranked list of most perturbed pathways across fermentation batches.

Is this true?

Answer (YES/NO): NO